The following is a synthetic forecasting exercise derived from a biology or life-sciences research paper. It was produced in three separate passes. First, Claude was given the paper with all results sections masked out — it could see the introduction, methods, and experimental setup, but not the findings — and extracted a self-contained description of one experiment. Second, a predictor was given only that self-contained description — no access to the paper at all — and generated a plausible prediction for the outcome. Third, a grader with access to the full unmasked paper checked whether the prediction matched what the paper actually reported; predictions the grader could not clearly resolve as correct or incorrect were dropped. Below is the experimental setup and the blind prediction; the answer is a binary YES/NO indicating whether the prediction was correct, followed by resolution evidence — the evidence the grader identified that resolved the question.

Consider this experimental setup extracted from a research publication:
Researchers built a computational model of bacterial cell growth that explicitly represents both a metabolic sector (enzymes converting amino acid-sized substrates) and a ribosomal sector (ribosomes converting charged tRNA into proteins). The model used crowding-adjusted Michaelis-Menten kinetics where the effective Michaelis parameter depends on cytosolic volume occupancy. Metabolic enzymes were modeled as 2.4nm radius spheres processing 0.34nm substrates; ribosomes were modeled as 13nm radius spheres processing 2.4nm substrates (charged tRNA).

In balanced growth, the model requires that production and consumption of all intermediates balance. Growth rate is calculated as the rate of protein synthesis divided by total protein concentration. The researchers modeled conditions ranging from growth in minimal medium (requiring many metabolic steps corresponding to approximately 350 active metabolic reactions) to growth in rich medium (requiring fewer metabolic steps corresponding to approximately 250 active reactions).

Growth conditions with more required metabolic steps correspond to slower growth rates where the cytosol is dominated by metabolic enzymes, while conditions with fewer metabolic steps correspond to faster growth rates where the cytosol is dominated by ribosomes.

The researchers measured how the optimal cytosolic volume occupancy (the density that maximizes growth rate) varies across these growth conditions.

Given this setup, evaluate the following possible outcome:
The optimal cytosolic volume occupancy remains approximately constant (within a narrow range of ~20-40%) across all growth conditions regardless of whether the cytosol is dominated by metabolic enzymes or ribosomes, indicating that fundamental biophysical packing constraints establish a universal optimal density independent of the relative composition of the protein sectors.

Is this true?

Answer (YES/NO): NO